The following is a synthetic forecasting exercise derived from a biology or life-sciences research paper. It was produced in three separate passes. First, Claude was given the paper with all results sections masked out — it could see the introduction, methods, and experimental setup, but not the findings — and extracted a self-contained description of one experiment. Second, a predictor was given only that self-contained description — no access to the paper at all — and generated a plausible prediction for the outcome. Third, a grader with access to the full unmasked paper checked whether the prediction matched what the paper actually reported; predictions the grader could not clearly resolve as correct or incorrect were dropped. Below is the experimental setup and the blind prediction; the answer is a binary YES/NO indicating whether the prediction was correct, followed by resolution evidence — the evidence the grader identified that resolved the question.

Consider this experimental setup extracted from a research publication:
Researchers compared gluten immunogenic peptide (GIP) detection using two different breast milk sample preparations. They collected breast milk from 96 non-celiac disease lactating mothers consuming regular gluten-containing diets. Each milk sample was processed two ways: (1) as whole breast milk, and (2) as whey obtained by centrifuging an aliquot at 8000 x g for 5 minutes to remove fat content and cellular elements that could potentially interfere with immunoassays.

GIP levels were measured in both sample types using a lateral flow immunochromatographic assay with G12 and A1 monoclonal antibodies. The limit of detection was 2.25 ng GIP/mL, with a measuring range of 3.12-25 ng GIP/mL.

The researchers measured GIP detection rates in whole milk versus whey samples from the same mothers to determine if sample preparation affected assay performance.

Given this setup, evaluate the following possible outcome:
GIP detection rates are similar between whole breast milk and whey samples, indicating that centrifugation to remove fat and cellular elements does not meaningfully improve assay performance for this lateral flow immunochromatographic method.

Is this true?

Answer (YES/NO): YES